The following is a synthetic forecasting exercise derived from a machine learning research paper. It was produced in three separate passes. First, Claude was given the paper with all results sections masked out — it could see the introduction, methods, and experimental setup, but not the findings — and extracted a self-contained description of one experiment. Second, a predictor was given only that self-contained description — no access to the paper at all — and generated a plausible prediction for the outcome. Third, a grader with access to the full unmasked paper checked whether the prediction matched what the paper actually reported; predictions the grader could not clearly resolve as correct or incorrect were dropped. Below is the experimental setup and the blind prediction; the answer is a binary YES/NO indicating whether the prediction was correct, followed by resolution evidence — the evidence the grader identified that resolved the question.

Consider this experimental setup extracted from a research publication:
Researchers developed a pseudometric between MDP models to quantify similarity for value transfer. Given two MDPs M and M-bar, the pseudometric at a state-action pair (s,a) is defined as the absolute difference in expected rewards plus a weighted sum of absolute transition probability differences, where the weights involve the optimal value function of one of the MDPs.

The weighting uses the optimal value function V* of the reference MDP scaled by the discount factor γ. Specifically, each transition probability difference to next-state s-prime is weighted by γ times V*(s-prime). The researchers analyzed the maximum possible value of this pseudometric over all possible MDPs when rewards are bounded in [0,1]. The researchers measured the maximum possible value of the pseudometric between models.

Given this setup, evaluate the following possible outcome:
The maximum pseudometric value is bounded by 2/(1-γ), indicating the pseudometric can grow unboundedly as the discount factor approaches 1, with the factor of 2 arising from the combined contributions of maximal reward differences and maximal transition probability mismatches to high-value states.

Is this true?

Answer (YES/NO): NO